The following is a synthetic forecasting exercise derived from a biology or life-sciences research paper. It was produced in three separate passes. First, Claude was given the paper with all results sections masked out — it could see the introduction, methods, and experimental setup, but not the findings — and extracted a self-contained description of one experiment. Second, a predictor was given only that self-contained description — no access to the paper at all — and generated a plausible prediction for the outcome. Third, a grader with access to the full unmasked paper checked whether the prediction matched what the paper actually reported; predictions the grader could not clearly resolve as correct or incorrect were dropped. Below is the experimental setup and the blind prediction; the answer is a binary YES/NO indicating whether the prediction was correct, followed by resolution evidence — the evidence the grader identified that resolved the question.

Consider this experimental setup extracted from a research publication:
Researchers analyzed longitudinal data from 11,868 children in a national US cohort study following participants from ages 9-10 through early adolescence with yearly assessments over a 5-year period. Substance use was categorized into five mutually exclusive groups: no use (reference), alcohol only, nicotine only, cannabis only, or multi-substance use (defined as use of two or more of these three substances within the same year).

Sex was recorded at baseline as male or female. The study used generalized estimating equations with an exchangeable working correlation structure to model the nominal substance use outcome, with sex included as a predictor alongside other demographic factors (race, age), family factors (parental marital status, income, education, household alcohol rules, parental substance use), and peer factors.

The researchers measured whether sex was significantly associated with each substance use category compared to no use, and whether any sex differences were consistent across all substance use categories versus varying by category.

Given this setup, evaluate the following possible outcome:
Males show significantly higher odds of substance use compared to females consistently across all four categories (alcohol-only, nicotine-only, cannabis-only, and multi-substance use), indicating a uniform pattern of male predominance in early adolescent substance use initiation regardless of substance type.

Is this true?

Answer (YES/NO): NO